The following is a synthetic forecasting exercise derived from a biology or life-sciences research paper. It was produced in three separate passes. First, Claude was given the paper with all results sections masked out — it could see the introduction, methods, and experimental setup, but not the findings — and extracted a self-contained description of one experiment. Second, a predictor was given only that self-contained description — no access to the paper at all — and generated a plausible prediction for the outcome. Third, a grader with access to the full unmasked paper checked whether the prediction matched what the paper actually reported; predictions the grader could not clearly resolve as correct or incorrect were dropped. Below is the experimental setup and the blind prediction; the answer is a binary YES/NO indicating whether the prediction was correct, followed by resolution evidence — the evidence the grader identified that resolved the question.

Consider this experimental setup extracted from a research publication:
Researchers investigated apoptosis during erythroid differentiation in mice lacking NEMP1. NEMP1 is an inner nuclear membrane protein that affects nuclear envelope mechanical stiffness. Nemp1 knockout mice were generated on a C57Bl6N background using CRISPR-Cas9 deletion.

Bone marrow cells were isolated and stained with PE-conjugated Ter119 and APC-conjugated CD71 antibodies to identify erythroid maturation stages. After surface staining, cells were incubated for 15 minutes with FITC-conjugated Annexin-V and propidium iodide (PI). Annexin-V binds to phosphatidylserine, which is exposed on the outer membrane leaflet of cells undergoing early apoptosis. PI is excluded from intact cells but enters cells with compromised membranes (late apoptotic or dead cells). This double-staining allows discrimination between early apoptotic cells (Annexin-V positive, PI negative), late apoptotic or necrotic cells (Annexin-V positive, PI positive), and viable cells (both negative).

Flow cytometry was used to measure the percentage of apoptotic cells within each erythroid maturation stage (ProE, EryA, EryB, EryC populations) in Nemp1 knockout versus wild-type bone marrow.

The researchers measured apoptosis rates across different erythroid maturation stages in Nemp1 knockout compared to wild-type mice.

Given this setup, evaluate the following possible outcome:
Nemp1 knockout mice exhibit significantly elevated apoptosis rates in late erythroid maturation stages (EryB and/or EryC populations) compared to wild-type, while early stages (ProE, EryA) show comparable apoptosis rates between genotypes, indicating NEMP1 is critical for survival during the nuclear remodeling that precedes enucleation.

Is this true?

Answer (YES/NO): NO